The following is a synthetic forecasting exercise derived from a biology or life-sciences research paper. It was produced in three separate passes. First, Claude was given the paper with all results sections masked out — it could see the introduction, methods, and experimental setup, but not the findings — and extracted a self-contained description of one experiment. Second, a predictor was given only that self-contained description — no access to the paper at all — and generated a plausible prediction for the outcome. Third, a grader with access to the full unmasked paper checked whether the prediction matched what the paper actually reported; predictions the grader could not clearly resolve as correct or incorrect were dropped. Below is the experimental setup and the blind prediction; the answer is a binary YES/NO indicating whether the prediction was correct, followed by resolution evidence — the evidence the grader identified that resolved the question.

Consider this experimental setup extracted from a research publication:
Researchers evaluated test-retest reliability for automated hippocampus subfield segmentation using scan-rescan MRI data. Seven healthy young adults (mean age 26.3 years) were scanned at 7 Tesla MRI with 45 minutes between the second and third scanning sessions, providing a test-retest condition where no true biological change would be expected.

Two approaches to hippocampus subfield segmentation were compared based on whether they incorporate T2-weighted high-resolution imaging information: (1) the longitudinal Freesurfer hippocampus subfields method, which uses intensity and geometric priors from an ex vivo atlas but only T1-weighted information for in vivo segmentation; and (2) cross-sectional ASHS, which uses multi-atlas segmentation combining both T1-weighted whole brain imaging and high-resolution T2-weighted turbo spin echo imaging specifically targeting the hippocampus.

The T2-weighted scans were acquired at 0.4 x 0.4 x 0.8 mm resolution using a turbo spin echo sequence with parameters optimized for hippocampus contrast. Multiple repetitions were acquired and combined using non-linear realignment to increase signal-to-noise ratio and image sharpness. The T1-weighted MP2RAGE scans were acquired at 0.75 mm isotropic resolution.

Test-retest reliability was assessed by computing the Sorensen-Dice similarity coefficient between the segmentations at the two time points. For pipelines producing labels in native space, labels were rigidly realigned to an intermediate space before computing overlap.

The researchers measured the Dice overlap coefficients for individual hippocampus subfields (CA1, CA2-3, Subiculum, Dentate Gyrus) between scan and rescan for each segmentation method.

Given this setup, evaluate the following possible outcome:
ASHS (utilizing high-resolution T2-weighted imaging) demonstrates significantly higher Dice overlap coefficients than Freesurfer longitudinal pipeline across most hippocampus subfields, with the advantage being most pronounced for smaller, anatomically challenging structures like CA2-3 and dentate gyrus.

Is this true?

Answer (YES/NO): NO